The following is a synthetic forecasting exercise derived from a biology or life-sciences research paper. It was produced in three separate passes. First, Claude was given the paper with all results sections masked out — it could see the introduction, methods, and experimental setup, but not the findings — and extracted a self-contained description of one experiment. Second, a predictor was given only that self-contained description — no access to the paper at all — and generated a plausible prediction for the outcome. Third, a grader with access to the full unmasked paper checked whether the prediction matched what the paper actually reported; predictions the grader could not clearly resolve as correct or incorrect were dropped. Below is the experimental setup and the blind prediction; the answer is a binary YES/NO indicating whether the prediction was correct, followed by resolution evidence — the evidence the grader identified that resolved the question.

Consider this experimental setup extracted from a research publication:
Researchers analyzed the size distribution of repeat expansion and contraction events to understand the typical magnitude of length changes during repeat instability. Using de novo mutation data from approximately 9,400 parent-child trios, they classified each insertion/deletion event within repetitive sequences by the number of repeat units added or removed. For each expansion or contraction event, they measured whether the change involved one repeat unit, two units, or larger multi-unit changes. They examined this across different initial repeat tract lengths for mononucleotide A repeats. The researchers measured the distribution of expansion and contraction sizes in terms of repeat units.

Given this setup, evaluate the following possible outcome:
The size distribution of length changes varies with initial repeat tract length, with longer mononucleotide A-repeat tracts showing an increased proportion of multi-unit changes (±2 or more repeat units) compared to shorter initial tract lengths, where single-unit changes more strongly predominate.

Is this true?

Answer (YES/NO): NO